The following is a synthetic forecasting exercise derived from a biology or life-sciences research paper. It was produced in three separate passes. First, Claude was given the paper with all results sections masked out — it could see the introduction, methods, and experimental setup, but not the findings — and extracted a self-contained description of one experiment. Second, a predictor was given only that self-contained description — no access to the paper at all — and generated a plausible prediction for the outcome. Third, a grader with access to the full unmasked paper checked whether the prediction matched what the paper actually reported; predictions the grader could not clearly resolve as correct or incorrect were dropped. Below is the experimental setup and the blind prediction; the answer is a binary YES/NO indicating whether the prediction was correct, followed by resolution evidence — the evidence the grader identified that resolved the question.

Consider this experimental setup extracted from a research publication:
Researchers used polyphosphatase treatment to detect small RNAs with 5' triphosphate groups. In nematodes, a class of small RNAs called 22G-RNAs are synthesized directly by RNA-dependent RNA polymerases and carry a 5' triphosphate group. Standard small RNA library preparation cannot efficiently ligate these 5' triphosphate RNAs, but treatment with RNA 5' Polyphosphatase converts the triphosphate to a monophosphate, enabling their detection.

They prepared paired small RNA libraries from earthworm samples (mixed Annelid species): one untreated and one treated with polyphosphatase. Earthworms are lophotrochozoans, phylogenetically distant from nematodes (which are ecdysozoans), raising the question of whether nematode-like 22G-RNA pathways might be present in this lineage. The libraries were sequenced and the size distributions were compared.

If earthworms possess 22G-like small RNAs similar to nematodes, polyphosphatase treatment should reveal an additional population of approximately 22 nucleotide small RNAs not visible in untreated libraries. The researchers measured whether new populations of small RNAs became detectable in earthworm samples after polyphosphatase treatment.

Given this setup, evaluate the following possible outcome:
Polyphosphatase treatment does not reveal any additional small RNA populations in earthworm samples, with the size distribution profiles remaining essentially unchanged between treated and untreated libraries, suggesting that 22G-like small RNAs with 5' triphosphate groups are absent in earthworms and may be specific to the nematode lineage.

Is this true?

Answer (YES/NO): YES